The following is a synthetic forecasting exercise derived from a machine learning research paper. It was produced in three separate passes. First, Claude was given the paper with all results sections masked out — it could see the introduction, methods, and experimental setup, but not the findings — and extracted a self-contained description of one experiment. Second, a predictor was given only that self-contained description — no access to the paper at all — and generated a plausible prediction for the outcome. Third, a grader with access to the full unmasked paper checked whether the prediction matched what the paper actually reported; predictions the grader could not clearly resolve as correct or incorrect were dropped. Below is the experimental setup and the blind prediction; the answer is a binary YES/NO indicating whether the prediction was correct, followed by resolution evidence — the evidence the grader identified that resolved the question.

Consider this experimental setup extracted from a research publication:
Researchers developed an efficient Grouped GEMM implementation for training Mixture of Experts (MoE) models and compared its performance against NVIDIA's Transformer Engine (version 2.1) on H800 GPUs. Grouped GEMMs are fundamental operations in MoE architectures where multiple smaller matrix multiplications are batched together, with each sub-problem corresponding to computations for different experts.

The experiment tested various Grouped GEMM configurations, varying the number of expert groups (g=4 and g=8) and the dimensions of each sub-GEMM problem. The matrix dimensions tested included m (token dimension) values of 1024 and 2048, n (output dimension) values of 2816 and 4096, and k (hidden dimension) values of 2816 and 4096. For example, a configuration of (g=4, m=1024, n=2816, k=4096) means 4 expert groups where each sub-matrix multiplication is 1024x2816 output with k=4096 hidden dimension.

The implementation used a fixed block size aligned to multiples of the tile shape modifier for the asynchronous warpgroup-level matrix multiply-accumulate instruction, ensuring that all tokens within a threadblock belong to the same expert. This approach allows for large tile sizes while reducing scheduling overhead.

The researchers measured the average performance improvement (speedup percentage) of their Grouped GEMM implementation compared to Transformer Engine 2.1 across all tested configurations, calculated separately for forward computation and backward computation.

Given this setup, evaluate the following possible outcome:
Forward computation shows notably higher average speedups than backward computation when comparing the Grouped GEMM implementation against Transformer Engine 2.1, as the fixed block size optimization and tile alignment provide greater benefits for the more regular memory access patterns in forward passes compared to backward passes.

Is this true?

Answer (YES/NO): YES